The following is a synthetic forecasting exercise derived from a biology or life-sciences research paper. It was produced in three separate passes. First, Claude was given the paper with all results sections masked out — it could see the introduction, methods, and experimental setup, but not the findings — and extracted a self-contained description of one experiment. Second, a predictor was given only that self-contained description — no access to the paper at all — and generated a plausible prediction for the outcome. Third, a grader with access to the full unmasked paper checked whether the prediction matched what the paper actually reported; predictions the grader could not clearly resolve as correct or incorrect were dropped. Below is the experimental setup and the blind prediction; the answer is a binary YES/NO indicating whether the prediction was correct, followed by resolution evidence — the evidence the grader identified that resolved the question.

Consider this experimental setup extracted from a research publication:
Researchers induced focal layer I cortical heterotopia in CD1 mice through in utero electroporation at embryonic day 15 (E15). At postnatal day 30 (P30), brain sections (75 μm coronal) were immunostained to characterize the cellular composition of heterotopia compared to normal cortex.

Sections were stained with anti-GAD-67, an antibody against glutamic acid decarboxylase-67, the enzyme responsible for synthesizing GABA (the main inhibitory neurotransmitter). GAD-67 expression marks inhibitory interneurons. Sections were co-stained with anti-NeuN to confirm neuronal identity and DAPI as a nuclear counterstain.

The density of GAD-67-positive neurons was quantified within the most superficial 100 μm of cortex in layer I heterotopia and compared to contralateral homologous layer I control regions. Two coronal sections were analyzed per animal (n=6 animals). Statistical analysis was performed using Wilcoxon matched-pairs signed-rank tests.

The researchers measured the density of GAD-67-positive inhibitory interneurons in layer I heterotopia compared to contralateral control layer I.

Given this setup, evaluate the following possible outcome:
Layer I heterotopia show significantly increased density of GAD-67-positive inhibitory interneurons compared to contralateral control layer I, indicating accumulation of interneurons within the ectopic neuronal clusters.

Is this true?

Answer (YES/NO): NO